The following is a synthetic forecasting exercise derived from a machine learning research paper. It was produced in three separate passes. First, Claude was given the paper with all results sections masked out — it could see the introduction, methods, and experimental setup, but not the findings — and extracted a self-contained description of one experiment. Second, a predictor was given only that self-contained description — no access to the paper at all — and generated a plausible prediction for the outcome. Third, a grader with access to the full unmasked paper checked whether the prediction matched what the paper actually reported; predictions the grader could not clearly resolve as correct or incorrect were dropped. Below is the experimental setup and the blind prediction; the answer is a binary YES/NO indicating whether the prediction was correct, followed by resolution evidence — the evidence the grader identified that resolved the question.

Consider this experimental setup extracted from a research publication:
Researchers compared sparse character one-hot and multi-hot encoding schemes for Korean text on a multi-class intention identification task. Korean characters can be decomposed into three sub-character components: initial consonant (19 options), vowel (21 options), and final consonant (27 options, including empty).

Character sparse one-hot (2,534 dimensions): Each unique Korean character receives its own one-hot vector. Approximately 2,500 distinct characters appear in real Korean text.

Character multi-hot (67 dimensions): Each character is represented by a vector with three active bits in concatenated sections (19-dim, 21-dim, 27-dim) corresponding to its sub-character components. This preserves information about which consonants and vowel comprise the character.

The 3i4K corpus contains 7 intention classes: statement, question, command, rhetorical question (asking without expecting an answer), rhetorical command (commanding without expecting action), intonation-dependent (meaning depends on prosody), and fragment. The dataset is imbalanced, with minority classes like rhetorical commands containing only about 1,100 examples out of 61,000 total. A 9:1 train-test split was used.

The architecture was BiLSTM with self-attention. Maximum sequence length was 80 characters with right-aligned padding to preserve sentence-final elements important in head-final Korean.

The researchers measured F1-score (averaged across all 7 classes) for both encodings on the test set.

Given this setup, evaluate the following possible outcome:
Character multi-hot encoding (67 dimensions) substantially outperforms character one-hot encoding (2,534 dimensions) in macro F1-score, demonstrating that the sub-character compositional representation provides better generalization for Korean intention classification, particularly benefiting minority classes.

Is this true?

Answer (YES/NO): NO